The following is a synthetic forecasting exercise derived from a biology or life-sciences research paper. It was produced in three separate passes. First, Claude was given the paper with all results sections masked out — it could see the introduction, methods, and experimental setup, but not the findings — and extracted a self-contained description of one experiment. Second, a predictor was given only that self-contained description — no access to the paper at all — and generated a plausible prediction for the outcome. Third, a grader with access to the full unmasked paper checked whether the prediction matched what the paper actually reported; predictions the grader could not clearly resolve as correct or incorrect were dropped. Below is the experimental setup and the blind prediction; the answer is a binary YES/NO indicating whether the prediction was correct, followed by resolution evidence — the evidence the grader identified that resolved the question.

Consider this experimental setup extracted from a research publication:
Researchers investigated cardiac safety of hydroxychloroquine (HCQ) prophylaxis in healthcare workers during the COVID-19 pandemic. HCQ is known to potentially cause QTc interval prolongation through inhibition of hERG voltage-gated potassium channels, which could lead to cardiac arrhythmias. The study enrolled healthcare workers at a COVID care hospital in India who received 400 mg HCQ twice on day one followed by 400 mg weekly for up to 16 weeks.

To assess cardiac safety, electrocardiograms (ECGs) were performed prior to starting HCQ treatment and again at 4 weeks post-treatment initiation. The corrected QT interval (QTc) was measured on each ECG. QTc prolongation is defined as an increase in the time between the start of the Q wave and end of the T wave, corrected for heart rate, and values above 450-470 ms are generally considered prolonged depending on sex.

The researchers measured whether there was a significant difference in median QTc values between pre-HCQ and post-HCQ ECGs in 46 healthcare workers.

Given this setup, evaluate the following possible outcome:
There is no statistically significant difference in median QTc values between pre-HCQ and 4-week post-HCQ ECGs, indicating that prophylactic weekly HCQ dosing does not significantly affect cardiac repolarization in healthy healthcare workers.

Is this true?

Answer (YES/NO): YES